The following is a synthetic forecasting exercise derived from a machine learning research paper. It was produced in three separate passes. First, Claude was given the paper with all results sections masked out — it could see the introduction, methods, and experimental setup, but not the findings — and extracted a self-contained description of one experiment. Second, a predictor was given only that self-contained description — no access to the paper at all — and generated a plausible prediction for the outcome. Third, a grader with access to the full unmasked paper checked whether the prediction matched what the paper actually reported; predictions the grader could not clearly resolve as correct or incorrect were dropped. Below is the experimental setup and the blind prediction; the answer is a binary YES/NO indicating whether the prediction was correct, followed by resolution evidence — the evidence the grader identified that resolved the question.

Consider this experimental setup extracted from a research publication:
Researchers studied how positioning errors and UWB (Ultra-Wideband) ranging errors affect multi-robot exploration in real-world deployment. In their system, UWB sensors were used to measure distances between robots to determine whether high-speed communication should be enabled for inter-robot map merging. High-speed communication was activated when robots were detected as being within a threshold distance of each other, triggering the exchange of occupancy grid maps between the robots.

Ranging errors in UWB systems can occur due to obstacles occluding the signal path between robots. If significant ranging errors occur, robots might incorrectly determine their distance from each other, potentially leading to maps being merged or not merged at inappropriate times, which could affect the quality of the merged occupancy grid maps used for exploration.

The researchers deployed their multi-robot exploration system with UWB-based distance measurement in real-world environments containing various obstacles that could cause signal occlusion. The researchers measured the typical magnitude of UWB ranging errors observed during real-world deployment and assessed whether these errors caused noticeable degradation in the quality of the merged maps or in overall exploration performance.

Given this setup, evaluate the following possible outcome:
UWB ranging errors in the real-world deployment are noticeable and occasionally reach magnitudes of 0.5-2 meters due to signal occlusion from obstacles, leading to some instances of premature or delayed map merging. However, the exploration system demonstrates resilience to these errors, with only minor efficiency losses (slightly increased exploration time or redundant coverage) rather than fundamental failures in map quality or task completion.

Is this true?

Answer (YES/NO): NO